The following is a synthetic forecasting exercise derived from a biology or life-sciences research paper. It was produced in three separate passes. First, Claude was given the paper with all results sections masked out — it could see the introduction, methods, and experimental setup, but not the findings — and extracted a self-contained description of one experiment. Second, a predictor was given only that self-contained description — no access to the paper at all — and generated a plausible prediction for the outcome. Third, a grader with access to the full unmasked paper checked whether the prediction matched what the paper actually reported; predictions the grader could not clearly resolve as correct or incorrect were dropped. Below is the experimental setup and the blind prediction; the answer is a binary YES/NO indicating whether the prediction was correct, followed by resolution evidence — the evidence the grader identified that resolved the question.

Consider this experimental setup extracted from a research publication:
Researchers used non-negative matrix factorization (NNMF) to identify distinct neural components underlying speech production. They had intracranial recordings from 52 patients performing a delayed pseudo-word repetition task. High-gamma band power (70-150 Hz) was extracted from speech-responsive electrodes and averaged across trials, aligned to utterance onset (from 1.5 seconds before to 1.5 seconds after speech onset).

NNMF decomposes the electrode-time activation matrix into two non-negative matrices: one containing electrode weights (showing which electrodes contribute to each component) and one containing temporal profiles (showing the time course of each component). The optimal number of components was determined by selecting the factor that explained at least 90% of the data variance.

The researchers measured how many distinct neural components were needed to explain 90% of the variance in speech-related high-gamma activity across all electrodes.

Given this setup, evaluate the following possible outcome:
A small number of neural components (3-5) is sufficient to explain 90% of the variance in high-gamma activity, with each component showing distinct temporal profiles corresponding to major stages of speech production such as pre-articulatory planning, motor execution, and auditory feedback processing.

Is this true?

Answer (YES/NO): YES